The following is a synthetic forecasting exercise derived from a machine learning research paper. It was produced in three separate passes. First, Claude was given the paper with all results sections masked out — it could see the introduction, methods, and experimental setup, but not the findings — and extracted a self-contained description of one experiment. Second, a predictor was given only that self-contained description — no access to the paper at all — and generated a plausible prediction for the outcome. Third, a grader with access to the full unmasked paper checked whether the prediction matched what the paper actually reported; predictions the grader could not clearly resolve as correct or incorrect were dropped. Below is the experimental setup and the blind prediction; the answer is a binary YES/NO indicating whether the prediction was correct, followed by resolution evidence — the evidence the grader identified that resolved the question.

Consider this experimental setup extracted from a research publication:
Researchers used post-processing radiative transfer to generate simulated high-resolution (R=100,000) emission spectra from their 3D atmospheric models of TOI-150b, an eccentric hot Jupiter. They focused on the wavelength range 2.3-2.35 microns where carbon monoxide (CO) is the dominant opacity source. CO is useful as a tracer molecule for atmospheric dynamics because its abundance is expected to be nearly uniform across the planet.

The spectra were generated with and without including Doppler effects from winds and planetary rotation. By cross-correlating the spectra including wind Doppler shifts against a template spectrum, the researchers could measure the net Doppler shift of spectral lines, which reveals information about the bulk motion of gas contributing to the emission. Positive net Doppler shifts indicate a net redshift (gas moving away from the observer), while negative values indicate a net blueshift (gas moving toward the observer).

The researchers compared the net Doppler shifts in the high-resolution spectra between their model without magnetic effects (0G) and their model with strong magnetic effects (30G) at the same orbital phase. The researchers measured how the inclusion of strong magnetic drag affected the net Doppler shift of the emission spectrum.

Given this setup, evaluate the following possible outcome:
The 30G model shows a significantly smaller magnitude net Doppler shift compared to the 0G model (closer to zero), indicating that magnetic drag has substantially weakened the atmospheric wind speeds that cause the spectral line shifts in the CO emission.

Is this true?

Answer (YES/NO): YES